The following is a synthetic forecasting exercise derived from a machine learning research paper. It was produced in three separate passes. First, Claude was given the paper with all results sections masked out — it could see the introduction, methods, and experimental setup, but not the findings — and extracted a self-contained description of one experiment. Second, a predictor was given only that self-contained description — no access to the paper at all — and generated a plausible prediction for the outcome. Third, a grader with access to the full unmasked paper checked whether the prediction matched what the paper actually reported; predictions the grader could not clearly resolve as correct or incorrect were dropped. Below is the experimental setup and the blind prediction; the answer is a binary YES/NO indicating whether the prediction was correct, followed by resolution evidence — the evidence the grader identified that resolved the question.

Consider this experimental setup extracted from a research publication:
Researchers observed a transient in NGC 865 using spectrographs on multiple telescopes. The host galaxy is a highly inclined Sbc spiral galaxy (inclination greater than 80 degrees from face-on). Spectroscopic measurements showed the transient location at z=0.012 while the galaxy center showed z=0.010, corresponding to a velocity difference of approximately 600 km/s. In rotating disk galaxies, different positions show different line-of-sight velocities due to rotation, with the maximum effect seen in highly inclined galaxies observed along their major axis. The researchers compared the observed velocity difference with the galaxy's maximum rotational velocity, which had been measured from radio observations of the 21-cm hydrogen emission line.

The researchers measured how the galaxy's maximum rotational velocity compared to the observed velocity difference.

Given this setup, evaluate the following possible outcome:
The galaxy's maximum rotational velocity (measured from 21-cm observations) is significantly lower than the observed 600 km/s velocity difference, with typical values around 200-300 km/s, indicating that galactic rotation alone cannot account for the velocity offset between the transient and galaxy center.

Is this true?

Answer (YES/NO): YES